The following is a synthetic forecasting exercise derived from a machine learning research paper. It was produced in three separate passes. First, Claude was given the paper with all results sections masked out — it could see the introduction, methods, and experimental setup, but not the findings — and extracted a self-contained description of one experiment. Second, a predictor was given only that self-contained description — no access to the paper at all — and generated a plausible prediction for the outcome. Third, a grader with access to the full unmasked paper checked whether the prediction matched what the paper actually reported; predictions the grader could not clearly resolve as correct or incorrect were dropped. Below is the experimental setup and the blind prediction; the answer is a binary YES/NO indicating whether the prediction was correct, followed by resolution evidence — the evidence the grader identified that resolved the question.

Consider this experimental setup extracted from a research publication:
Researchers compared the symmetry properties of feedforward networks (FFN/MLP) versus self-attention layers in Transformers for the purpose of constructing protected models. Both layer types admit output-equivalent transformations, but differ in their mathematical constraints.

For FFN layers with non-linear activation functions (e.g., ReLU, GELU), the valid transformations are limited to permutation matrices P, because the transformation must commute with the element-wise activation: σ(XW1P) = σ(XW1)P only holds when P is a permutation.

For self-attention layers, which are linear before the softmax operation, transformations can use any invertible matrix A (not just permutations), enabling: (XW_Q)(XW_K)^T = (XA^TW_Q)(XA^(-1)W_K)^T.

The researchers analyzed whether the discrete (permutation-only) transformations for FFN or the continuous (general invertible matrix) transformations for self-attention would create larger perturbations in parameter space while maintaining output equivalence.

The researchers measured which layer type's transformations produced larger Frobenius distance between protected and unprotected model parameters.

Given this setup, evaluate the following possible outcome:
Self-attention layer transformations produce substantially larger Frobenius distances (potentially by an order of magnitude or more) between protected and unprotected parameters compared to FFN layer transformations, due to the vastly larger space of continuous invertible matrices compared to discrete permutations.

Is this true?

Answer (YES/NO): YES